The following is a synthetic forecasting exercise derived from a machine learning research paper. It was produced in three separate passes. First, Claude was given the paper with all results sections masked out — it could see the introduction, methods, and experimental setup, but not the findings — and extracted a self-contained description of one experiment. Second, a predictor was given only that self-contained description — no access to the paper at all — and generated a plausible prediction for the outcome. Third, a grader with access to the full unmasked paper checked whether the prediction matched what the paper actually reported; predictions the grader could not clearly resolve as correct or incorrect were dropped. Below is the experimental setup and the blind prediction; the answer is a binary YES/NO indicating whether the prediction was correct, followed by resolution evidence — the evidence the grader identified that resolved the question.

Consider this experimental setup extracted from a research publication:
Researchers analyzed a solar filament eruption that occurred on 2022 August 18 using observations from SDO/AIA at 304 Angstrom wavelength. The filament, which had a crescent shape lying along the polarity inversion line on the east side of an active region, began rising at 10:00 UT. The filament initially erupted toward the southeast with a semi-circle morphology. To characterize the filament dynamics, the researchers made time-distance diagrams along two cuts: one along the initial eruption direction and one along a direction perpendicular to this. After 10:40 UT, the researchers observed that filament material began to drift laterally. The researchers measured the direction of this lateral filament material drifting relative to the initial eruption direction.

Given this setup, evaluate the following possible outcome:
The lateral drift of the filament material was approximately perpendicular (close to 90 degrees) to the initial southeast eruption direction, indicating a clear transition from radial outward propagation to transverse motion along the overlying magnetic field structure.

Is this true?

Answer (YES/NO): NO